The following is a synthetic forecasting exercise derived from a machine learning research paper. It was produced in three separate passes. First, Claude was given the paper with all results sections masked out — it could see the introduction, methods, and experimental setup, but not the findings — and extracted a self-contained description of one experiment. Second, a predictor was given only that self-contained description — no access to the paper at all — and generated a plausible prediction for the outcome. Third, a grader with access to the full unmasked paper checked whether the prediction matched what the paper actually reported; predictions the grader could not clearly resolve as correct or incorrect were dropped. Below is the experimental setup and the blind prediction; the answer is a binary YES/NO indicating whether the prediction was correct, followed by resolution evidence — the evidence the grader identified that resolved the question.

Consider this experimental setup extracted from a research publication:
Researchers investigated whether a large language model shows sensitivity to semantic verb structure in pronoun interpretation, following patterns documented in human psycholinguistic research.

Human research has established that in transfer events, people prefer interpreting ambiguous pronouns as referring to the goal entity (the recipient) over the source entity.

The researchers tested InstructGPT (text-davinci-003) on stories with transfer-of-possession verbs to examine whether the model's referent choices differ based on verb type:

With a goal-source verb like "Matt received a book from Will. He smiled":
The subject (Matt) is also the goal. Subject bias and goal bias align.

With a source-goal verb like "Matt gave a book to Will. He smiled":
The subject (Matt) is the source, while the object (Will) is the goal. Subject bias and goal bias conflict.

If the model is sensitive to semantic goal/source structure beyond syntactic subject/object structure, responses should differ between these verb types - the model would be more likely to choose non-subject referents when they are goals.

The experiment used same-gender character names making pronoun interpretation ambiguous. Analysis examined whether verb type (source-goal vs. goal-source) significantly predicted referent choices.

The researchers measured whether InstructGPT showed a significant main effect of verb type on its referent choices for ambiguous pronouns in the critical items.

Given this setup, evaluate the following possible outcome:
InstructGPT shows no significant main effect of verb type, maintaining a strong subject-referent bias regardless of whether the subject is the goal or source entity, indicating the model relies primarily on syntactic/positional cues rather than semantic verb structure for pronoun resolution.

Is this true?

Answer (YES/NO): NO